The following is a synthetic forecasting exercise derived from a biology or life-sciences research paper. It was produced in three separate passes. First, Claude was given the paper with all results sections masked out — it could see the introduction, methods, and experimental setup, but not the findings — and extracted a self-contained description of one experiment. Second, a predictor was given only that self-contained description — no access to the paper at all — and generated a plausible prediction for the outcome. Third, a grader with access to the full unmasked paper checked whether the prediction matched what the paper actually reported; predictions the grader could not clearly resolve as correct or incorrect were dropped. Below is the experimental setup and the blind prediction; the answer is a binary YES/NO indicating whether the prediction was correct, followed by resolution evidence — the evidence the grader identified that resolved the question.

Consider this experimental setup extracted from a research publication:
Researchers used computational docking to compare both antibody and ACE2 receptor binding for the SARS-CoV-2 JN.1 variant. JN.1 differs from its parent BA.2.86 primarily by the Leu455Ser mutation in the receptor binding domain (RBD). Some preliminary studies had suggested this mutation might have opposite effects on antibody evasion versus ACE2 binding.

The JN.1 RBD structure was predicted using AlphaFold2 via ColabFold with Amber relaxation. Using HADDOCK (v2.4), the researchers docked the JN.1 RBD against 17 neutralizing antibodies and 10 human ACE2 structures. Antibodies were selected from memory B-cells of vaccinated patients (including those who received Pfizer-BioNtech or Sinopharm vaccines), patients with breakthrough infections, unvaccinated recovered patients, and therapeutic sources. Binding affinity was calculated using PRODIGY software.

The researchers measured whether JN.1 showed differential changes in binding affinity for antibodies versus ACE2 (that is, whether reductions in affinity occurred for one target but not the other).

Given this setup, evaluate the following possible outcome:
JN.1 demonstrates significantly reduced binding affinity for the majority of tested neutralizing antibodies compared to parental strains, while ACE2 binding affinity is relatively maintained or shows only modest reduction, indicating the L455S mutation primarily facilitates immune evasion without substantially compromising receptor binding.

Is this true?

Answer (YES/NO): NO